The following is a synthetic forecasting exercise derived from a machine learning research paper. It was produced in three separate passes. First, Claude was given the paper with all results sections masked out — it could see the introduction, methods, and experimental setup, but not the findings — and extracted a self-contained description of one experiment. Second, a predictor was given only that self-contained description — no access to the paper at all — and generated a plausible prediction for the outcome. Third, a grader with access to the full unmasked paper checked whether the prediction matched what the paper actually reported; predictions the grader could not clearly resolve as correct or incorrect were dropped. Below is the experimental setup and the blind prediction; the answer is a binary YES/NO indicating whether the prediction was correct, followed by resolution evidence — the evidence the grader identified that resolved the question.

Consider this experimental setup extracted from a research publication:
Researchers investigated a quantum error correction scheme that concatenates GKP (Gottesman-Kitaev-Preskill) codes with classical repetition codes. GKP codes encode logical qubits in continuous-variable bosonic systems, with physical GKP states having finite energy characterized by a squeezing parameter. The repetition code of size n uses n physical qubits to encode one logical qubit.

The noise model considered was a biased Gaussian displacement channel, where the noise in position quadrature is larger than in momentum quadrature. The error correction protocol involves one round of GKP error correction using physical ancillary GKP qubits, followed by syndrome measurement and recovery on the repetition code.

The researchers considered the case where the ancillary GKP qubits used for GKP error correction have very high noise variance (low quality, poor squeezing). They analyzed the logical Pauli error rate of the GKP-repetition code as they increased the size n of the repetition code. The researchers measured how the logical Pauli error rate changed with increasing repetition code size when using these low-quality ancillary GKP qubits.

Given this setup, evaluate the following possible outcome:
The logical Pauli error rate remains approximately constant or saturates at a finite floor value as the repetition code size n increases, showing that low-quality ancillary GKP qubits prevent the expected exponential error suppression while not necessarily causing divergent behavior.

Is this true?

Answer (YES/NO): NO